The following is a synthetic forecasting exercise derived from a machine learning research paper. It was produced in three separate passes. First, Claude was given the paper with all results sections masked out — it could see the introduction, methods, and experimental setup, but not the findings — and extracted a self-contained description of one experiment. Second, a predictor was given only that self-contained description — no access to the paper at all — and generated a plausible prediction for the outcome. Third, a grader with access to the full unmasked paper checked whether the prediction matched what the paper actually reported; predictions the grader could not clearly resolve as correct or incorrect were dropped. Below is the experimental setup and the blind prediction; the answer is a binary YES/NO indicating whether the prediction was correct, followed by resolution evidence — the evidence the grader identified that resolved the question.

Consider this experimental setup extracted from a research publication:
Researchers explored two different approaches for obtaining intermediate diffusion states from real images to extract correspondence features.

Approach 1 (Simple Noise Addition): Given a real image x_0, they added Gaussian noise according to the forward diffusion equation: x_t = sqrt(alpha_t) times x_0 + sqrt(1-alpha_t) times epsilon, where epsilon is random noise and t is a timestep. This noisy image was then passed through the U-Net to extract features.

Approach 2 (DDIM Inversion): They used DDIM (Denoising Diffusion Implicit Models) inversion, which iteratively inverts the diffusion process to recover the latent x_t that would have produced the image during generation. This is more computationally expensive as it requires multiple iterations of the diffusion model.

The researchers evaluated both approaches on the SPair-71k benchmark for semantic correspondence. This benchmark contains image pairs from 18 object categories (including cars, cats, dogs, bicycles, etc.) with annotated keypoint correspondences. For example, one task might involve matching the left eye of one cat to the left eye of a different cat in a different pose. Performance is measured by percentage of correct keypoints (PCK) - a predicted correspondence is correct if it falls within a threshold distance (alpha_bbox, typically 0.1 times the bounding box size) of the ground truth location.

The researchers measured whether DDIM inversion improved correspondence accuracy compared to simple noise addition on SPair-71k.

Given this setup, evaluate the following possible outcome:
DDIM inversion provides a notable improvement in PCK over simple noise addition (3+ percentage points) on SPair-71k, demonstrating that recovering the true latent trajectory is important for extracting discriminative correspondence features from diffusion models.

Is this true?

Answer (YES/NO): NO